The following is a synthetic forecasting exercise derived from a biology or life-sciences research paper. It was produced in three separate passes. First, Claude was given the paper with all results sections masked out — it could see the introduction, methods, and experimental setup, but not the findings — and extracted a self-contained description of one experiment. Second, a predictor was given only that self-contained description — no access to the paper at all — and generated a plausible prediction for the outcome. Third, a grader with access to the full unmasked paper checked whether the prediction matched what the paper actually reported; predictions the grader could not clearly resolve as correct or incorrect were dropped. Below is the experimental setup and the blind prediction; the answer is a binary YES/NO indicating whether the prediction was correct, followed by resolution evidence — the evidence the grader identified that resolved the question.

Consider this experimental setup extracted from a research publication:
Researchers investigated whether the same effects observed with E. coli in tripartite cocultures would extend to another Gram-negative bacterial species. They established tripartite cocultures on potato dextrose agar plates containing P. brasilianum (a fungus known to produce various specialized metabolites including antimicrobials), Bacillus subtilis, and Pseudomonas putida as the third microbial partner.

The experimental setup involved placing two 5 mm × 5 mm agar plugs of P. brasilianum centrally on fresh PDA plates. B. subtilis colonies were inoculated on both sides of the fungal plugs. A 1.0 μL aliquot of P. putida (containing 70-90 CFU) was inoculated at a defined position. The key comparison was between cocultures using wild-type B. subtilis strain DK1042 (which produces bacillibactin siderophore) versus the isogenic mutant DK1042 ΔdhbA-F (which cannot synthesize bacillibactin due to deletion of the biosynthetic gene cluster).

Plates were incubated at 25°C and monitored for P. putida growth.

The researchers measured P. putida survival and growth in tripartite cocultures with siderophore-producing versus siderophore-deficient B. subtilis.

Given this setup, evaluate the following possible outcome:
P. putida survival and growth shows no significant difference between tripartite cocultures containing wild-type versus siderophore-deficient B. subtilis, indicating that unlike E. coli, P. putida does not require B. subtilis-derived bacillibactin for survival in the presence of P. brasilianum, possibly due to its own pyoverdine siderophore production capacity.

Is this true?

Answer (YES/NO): NO